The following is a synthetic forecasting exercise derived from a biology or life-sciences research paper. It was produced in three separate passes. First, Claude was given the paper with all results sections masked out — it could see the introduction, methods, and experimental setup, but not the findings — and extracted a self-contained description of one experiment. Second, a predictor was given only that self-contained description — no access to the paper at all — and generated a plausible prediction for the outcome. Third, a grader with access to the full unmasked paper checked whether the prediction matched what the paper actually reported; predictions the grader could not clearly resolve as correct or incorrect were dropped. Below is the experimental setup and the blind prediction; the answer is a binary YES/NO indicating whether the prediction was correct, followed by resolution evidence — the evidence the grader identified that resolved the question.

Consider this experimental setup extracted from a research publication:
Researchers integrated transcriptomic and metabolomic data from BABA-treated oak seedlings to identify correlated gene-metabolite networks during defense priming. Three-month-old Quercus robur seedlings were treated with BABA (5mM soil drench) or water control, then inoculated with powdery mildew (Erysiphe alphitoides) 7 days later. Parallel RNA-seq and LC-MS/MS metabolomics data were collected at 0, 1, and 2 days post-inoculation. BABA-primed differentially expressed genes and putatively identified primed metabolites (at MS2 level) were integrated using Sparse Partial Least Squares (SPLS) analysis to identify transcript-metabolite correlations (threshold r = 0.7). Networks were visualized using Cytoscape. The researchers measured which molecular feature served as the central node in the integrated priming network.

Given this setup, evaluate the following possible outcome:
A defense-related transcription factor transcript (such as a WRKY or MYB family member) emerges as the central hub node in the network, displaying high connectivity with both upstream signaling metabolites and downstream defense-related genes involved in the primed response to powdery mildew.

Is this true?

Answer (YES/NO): NO